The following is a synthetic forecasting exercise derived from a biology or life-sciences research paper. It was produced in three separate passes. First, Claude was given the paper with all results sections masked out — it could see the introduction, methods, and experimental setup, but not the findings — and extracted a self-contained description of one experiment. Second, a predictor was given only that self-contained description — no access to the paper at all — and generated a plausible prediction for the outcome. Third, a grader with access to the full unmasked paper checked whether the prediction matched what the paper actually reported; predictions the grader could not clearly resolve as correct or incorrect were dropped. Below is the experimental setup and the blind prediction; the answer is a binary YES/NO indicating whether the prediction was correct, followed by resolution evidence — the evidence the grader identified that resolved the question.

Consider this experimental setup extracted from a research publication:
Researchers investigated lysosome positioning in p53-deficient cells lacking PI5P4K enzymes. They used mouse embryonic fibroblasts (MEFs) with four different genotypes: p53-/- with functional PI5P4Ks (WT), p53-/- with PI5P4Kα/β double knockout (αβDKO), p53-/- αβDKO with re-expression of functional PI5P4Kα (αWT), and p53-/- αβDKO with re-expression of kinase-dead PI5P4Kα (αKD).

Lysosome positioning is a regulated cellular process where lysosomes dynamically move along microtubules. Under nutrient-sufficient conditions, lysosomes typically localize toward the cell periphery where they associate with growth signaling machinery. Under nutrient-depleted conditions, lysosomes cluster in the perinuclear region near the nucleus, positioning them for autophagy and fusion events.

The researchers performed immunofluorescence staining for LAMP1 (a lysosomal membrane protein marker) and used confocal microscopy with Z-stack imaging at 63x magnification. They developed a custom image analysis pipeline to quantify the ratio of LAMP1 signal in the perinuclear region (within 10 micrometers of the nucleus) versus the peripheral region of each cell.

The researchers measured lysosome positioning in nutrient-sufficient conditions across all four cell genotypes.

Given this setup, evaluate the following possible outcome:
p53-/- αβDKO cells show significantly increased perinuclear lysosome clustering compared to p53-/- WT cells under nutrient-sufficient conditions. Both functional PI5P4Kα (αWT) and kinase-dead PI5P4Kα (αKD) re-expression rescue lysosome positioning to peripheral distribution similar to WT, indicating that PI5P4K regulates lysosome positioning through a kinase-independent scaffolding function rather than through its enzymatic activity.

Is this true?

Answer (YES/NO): NO